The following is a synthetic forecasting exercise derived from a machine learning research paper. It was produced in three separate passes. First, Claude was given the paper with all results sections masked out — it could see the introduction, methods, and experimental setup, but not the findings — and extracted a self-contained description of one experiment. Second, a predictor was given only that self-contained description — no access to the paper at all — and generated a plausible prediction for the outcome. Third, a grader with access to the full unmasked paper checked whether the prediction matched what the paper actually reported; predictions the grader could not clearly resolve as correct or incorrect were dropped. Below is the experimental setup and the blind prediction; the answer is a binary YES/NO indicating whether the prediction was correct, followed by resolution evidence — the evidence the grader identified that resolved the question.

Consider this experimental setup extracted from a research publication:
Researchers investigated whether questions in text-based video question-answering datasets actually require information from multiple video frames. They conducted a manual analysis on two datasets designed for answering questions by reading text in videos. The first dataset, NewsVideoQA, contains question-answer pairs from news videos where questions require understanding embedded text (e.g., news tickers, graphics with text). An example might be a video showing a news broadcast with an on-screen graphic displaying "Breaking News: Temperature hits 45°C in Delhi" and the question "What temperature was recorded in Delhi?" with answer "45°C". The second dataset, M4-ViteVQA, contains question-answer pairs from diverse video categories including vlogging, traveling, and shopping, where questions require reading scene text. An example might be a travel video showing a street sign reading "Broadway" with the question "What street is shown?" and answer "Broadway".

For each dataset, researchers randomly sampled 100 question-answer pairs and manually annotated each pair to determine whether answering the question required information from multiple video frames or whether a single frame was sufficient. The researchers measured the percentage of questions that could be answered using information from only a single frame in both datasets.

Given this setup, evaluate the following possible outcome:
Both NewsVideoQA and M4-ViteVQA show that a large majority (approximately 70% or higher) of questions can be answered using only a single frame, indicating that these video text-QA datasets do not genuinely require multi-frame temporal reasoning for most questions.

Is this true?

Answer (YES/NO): YES